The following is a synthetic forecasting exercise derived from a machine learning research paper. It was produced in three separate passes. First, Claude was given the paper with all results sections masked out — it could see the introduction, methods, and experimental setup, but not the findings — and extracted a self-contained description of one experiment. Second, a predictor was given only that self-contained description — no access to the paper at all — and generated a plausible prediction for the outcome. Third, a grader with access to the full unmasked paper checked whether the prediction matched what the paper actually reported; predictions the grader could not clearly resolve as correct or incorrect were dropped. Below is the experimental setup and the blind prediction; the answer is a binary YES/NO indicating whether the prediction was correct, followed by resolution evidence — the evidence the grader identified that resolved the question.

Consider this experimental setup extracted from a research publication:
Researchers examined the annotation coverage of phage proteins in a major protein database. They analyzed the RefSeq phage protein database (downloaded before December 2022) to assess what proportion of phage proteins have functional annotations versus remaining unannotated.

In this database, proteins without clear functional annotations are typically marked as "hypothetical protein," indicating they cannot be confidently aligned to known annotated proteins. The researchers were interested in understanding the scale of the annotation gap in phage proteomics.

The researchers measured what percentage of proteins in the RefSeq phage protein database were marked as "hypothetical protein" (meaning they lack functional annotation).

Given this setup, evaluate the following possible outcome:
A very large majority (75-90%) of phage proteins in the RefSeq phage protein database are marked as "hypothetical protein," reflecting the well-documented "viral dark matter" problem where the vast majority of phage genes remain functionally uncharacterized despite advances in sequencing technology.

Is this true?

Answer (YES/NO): NO